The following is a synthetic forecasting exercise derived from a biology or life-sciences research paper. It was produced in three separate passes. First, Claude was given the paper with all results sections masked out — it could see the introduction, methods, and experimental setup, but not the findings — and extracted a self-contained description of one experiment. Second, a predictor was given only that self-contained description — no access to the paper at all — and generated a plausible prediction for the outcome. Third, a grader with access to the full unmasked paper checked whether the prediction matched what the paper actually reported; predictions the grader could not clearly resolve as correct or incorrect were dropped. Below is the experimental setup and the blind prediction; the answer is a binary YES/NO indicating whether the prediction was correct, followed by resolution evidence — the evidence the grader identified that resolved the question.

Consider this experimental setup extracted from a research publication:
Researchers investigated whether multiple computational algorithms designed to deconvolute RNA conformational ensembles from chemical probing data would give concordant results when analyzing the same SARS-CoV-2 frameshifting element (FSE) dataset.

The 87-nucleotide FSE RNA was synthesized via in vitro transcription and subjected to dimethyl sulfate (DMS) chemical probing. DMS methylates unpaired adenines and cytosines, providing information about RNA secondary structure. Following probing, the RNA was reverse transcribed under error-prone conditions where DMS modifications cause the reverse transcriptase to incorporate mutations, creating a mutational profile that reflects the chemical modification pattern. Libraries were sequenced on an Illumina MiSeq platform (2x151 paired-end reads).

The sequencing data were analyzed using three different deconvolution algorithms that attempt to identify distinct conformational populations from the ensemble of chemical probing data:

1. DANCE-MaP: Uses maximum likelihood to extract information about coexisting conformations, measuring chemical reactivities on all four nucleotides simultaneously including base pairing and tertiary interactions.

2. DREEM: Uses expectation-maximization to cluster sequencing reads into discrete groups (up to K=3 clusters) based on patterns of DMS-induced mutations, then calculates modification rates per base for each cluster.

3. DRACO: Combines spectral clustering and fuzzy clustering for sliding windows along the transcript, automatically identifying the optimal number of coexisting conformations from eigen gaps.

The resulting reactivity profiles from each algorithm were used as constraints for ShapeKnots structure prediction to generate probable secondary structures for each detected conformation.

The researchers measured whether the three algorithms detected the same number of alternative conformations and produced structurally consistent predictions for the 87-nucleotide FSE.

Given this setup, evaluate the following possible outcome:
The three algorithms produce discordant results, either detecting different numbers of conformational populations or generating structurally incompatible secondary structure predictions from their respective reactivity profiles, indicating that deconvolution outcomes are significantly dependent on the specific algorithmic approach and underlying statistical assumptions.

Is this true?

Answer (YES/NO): YES